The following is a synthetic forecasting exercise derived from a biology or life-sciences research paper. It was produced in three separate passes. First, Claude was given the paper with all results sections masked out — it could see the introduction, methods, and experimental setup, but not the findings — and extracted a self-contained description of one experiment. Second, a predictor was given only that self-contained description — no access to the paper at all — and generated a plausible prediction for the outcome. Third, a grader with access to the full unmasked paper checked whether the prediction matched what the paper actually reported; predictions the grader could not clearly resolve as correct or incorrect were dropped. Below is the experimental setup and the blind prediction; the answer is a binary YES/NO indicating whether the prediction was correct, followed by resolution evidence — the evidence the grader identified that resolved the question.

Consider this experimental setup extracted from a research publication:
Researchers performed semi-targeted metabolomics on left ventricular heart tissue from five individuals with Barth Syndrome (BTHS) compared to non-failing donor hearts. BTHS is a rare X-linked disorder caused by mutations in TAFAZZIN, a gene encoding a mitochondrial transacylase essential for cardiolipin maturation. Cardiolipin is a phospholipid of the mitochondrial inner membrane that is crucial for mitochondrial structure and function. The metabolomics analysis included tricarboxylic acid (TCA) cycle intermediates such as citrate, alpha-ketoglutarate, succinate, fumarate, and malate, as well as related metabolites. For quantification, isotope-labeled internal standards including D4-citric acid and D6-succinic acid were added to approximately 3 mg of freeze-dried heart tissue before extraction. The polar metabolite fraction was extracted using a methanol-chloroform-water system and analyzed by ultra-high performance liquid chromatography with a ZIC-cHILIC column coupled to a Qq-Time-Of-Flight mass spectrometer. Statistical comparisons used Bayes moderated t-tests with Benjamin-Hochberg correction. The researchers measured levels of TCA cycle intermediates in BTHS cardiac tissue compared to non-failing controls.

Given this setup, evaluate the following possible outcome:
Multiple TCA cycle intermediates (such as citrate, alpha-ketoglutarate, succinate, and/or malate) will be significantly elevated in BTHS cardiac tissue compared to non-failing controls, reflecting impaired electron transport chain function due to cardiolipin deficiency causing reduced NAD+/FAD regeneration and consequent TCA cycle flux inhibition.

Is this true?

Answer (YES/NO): NO